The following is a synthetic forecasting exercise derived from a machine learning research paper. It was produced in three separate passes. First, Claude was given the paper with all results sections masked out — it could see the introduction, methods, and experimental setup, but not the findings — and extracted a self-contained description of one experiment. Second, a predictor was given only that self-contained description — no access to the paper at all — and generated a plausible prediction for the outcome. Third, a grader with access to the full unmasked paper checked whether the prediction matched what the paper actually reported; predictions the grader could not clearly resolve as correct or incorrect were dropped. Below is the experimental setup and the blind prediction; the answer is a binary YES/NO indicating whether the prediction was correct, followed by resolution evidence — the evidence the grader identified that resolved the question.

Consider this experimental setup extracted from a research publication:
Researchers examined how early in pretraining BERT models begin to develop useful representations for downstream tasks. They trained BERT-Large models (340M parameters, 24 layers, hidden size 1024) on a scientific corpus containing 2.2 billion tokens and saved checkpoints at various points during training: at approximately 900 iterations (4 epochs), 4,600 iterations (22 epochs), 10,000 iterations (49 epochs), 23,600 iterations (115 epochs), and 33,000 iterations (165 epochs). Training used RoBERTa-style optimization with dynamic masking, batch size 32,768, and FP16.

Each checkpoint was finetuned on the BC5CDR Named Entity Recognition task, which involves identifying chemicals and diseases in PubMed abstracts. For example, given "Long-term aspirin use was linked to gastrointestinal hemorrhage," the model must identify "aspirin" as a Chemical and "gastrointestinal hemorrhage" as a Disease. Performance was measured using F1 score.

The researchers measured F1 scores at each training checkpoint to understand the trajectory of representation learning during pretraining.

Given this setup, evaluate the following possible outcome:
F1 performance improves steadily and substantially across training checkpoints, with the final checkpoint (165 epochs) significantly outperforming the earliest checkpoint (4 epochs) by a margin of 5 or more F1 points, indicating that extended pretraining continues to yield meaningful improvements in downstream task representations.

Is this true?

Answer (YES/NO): NO